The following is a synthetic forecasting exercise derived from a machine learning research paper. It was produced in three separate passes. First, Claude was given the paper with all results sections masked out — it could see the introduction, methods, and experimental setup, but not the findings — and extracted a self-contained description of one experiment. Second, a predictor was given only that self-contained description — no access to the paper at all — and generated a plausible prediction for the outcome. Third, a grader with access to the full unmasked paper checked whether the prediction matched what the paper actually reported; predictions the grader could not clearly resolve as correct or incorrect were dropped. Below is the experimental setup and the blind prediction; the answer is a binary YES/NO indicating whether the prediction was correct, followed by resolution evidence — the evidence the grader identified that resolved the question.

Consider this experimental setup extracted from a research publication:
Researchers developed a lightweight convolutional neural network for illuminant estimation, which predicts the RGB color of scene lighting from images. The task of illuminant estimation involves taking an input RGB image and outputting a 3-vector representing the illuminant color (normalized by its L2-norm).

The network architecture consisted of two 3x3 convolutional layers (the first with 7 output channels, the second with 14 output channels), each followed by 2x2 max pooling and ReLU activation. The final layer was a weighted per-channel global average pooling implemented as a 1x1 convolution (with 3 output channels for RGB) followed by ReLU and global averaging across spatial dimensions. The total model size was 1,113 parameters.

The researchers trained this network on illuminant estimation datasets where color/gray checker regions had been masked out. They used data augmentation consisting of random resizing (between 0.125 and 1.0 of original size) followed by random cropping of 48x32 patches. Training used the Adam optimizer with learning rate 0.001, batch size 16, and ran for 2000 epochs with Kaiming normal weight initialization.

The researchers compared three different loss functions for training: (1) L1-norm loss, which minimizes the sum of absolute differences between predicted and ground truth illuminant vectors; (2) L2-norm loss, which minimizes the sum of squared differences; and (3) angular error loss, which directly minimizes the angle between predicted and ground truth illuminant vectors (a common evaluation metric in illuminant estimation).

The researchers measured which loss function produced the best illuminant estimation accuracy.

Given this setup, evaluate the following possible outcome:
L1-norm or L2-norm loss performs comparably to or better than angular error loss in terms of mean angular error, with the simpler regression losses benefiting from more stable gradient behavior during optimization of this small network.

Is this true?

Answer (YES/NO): YES